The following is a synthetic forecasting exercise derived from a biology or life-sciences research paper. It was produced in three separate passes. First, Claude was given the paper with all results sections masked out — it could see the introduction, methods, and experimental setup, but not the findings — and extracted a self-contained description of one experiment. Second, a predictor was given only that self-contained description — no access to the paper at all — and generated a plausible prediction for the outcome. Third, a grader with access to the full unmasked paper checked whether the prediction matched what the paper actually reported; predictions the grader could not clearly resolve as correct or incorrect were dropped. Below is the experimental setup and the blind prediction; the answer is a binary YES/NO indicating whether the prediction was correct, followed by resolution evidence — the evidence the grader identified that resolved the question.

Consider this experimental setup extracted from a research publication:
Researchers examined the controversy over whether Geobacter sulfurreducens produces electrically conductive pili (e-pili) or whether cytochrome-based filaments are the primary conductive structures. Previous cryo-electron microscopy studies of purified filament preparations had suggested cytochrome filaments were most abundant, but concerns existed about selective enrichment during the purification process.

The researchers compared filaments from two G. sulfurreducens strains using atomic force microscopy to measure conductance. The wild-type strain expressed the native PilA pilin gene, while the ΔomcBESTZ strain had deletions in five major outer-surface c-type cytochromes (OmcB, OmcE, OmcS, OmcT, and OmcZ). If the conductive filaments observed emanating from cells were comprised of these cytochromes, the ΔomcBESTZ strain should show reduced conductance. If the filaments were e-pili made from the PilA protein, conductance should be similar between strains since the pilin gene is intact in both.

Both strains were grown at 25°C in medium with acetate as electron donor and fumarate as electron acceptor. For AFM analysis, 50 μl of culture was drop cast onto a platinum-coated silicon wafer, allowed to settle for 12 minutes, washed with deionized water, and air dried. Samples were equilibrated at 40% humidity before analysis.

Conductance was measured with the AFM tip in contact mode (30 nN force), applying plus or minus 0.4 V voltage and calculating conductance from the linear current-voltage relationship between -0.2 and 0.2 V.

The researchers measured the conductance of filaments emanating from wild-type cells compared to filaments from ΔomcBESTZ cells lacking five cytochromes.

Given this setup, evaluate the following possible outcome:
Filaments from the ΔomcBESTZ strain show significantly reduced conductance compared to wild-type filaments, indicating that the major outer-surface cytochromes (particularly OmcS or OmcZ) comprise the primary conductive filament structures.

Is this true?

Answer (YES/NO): NO